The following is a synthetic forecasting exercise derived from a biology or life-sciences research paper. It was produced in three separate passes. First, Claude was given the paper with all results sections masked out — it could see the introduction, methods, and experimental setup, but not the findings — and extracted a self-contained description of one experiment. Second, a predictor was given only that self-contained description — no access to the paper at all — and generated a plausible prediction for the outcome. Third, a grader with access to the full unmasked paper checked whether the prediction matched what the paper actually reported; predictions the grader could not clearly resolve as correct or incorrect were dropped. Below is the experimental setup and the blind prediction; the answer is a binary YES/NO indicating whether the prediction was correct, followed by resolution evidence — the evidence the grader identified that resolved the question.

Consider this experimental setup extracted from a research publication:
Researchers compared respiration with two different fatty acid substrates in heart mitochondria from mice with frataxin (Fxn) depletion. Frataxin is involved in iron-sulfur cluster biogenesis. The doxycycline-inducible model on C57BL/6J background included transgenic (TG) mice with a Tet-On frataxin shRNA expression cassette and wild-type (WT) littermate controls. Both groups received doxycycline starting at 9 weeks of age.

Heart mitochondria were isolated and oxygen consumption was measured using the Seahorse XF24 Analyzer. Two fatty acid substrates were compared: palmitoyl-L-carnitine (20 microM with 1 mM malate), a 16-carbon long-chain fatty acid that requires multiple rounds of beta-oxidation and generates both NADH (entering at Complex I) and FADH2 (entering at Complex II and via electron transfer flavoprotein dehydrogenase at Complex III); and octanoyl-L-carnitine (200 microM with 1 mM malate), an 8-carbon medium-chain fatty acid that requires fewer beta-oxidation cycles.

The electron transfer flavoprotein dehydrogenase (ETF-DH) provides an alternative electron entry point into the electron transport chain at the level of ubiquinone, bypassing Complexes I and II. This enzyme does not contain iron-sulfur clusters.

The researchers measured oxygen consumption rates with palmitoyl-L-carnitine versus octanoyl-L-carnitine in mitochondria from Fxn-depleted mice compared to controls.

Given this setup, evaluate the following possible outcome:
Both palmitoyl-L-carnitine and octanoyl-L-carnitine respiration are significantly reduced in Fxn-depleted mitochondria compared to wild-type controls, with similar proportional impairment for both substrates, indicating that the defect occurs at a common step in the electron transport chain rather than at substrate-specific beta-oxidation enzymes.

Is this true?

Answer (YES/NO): NO